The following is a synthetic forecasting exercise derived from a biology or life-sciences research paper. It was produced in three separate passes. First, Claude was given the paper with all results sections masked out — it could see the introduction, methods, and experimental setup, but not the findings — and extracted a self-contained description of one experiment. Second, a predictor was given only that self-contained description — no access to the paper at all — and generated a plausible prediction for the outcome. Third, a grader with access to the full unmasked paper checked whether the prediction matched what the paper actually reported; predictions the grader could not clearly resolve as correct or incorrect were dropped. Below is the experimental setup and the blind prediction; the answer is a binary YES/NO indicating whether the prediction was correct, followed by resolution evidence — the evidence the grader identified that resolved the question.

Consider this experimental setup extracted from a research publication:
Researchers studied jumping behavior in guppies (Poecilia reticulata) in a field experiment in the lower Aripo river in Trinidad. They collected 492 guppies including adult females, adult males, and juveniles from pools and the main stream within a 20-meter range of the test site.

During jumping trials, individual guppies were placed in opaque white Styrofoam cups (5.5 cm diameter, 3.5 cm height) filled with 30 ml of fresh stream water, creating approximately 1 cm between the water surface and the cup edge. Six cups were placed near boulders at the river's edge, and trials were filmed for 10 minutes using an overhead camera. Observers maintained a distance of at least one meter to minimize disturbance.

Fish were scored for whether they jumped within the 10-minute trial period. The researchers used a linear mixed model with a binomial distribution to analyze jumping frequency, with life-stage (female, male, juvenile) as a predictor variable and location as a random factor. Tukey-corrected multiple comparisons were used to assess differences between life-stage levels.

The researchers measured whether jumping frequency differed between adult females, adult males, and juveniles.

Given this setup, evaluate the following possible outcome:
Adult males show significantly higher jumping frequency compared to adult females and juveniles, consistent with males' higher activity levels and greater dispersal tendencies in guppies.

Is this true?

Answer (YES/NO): NO